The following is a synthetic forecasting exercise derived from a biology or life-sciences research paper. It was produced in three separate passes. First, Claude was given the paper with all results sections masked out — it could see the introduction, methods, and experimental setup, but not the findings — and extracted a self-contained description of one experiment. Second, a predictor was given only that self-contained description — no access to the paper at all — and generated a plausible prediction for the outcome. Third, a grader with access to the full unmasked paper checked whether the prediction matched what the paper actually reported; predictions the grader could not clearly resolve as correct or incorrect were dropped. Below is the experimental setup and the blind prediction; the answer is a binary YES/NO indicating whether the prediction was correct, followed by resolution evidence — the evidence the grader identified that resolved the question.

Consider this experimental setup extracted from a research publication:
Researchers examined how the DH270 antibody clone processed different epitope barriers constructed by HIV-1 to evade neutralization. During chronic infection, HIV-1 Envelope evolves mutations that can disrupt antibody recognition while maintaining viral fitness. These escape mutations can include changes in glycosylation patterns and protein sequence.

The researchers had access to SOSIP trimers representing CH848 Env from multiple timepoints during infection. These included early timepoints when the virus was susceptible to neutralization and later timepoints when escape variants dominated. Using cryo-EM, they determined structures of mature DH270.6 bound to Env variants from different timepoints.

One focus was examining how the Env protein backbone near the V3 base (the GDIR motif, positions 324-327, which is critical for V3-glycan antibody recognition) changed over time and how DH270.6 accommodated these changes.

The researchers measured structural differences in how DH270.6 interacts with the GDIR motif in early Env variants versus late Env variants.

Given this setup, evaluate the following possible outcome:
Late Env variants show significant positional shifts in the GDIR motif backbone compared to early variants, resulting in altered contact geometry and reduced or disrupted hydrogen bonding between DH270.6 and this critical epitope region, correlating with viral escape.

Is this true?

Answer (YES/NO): NO